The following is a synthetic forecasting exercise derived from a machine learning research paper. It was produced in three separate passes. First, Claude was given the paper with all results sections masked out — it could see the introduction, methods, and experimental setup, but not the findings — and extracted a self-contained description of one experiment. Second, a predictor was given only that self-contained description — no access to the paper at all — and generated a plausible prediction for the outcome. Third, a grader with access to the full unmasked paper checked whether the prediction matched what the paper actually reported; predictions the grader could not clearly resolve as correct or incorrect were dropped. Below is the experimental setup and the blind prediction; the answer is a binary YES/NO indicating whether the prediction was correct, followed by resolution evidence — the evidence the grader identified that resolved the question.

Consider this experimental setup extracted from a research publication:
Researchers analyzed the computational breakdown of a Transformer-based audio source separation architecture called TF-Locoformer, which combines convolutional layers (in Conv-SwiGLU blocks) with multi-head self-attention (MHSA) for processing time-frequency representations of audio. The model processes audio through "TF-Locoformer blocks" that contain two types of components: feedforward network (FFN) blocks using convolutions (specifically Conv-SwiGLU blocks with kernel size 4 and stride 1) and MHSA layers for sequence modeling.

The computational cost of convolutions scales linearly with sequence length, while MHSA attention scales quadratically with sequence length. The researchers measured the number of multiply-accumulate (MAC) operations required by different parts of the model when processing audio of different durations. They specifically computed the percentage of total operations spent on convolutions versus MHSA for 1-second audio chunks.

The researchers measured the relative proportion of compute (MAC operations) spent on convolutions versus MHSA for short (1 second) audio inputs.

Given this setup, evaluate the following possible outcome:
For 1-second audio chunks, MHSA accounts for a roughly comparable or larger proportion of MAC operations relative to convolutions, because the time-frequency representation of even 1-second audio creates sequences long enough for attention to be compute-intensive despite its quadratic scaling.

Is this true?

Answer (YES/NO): NO